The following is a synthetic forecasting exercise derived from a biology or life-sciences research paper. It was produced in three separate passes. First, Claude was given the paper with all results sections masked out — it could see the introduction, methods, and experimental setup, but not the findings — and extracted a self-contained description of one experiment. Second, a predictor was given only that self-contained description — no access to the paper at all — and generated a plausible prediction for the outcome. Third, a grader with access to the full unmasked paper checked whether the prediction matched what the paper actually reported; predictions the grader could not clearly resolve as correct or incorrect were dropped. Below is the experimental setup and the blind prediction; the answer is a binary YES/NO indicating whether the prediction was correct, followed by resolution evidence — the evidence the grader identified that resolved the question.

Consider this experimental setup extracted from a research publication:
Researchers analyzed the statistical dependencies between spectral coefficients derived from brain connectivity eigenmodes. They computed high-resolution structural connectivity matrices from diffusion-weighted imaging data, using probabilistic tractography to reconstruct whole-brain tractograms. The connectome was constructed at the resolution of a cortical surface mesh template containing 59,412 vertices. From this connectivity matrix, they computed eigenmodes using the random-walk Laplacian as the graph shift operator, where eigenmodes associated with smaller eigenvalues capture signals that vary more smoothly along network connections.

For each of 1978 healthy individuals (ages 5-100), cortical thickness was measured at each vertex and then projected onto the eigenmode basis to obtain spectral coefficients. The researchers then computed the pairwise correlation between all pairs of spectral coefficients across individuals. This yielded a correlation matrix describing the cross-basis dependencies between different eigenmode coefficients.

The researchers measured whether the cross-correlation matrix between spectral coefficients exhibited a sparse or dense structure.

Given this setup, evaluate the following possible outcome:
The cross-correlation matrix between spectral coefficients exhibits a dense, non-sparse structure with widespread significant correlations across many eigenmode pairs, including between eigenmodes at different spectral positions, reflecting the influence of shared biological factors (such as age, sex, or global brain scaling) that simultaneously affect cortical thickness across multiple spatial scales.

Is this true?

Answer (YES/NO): NO